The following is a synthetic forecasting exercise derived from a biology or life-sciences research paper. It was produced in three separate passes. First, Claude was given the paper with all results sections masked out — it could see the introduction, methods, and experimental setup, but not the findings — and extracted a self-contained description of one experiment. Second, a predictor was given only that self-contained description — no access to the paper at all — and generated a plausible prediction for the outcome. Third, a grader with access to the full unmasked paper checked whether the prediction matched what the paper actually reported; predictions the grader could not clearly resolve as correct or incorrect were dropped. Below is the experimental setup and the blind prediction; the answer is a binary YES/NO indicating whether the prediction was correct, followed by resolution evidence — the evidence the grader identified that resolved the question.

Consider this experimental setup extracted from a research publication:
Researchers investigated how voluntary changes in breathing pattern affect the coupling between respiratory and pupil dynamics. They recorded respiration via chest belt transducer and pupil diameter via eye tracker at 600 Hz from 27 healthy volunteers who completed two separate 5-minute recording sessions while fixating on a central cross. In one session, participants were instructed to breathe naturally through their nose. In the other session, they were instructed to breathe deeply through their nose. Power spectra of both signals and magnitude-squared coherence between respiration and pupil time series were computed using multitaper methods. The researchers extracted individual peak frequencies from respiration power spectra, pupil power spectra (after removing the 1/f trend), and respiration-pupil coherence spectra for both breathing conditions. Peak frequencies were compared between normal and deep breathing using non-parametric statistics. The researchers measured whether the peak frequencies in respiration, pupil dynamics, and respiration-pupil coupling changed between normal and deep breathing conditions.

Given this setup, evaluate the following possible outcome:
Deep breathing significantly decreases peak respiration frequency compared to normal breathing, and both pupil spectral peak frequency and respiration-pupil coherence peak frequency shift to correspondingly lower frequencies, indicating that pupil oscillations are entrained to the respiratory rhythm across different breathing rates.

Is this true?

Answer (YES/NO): YES